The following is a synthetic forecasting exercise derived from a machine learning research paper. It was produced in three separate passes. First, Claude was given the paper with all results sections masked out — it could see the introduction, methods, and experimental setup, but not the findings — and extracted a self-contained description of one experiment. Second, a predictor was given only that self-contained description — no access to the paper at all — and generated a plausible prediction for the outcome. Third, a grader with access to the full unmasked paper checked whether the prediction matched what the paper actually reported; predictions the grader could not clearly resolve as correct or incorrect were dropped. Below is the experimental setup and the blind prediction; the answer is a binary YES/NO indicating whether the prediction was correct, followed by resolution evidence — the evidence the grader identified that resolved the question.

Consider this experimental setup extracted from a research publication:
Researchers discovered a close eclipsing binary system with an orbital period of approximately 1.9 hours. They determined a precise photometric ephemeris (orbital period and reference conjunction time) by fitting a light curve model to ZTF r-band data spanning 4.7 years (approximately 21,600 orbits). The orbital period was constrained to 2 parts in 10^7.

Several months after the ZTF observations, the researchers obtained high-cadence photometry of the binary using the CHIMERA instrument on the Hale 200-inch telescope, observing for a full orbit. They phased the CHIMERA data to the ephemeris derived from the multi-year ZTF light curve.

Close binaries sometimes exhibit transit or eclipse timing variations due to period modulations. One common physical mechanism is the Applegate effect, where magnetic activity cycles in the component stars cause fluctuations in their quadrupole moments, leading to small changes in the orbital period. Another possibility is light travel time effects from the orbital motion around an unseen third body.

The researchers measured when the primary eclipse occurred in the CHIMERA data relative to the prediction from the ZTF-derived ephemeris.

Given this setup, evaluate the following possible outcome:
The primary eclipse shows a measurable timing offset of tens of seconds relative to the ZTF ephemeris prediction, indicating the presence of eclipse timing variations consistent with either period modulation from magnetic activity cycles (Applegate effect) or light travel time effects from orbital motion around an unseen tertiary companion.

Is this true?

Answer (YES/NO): YES